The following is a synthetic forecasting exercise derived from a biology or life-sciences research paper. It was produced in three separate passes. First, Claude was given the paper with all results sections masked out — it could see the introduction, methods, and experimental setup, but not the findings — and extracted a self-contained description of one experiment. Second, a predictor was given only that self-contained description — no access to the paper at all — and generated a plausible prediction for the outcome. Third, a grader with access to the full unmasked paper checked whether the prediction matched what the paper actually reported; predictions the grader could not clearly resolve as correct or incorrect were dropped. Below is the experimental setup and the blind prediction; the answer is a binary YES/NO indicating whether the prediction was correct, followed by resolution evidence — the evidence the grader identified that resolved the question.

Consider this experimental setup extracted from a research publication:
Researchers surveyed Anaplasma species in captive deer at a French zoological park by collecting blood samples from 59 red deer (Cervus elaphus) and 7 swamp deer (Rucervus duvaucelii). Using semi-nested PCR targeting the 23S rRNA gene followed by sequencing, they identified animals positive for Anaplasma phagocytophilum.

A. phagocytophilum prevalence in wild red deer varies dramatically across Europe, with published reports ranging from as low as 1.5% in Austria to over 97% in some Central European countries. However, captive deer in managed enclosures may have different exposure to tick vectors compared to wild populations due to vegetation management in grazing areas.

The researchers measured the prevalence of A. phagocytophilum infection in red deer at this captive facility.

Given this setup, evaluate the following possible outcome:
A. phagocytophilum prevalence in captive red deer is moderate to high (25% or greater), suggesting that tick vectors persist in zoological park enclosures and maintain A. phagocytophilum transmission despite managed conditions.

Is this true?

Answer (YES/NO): NO